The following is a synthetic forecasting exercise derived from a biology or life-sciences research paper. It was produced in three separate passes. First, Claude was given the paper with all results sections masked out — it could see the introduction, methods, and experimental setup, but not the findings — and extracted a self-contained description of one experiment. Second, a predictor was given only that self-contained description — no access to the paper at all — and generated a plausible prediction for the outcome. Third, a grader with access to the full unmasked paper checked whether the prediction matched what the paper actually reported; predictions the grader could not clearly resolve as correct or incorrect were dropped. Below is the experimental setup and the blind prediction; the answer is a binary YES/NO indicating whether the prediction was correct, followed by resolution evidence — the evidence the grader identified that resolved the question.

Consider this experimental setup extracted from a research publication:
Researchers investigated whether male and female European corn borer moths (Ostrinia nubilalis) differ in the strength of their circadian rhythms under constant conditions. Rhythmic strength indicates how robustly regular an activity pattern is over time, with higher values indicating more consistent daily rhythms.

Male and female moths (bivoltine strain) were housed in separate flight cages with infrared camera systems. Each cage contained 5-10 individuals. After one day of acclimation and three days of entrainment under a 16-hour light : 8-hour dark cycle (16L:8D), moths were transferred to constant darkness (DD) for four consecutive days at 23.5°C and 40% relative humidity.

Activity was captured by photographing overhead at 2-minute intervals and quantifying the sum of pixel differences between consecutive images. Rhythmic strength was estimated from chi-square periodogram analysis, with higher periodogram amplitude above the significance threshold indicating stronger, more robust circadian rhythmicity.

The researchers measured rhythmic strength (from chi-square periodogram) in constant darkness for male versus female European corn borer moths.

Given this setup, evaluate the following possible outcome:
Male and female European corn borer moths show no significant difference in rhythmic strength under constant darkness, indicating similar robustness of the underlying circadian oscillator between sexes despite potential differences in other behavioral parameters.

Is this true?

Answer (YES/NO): NO